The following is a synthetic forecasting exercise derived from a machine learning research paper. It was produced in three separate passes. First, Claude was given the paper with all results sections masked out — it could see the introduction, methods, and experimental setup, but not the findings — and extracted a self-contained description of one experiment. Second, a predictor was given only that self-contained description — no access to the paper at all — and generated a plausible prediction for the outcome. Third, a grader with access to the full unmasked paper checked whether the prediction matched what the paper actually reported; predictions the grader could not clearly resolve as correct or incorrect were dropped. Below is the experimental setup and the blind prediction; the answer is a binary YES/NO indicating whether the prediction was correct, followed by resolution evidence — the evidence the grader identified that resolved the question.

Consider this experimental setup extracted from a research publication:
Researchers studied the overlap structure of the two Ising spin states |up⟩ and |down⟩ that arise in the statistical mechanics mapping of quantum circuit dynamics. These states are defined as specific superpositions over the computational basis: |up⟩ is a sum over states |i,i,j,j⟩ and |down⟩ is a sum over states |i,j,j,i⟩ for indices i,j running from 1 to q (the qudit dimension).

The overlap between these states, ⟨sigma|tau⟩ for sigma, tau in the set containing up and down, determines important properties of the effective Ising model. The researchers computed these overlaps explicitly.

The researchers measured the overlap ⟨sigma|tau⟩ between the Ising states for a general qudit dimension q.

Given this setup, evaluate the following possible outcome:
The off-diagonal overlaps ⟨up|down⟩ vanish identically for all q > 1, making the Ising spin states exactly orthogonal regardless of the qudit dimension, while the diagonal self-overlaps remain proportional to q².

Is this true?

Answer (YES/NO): NO